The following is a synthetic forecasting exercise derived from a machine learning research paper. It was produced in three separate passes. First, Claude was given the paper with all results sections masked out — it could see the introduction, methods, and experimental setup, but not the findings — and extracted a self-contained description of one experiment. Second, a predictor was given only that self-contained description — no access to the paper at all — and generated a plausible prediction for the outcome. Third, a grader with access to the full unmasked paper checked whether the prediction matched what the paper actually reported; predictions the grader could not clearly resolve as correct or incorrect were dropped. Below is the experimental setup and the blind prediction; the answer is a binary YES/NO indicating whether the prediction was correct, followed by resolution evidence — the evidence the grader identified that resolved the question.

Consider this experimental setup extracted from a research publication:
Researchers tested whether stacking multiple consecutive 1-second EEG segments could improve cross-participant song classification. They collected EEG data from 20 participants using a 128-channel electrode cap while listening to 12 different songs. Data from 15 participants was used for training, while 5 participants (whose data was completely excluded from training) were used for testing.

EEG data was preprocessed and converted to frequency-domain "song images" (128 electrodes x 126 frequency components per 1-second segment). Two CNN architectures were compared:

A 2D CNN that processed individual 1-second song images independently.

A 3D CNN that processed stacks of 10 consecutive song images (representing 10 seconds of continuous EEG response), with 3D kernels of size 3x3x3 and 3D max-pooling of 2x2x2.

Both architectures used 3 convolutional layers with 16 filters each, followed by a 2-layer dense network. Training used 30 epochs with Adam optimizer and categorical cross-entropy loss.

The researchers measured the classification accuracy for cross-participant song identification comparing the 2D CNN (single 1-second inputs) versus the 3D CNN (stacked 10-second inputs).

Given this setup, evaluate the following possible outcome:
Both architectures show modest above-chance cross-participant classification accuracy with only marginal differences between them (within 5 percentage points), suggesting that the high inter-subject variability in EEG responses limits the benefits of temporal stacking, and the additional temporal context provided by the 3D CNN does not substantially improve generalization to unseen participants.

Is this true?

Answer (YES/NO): NO